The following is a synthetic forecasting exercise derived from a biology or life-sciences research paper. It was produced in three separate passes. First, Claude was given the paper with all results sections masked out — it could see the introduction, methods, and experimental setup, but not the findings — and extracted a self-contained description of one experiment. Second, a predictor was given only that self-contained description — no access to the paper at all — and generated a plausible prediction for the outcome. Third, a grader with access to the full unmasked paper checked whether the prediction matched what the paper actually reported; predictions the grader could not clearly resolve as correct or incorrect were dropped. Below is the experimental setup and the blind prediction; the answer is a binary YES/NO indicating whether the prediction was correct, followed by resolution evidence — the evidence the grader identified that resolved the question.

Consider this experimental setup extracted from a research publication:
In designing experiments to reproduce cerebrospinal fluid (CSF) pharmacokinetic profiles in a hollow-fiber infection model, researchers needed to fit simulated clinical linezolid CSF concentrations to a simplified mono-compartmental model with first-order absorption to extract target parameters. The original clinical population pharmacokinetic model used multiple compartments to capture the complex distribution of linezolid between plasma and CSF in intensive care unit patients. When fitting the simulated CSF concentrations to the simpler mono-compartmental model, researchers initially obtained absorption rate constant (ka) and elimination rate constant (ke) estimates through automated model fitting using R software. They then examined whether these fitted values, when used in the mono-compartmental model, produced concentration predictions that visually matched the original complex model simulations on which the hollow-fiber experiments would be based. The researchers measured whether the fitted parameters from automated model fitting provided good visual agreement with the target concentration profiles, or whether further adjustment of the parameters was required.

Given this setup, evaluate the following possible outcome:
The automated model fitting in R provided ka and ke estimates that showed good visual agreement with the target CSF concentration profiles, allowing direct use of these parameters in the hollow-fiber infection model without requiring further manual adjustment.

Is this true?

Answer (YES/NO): NO